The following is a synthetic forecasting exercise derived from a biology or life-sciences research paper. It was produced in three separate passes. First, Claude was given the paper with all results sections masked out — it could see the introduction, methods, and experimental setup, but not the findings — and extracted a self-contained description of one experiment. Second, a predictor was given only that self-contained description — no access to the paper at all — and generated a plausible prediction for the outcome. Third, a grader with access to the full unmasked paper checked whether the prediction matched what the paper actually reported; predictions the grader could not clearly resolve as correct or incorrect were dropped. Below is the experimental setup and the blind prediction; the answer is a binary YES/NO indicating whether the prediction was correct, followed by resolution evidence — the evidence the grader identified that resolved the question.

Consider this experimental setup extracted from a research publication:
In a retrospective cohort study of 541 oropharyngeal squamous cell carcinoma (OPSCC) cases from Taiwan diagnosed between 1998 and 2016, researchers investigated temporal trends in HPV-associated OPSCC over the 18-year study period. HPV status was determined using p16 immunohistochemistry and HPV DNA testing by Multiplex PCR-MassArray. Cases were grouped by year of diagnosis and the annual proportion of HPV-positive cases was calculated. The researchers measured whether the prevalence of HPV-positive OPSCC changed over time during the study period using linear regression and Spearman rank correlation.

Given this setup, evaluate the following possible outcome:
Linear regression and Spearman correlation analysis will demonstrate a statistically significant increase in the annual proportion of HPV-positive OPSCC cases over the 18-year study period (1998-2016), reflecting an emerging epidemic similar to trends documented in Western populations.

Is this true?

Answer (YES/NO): NO